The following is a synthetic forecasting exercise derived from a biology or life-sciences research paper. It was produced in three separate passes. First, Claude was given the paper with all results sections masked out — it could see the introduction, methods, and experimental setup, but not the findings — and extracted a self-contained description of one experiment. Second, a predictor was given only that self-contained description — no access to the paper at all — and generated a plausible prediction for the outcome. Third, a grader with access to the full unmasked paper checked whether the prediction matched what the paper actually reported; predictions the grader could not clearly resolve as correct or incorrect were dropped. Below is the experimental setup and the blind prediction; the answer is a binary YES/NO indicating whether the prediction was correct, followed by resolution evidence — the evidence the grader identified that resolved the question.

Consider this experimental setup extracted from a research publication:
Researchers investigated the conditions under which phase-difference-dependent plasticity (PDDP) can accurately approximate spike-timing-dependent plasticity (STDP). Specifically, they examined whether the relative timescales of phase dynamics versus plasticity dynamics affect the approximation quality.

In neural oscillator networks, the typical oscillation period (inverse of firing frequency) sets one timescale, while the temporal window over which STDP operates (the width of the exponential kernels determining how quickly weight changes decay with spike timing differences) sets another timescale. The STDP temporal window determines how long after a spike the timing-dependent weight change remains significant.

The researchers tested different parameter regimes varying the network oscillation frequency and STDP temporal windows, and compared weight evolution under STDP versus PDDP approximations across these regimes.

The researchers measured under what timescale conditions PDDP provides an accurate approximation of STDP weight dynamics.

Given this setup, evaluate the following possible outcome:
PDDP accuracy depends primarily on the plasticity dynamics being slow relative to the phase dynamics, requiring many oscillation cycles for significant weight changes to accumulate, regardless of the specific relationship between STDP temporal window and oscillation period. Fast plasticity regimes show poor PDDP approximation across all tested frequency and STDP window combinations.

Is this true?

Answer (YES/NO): NO